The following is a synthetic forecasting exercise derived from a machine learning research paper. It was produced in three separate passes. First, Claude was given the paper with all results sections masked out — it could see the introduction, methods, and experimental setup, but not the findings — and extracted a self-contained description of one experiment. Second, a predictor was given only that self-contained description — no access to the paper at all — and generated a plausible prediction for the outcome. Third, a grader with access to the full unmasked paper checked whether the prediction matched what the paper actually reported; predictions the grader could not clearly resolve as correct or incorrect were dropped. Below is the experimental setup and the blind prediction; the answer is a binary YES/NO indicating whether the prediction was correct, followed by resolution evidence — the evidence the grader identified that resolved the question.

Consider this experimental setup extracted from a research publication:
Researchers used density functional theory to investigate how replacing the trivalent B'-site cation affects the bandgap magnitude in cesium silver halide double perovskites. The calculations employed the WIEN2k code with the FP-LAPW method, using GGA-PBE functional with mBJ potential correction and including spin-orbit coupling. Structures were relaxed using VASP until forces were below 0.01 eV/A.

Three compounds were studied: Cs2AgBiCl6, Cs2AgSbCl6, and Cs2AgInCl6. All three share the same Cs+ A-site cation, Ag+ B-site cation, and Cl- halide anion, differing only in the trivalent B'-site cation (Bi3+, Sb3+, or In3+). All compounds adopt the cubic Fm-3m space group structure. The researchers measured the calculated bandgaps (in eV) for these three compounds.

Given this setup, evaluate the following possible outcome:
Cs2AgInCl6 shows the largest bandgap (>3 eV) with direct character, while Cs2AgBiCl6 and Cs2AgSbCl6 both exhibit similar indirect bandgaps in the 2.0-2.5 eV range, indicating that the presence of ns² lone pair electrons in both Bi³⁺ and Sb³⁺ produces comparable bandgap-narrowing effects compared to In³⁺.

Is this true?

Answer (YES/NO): NO